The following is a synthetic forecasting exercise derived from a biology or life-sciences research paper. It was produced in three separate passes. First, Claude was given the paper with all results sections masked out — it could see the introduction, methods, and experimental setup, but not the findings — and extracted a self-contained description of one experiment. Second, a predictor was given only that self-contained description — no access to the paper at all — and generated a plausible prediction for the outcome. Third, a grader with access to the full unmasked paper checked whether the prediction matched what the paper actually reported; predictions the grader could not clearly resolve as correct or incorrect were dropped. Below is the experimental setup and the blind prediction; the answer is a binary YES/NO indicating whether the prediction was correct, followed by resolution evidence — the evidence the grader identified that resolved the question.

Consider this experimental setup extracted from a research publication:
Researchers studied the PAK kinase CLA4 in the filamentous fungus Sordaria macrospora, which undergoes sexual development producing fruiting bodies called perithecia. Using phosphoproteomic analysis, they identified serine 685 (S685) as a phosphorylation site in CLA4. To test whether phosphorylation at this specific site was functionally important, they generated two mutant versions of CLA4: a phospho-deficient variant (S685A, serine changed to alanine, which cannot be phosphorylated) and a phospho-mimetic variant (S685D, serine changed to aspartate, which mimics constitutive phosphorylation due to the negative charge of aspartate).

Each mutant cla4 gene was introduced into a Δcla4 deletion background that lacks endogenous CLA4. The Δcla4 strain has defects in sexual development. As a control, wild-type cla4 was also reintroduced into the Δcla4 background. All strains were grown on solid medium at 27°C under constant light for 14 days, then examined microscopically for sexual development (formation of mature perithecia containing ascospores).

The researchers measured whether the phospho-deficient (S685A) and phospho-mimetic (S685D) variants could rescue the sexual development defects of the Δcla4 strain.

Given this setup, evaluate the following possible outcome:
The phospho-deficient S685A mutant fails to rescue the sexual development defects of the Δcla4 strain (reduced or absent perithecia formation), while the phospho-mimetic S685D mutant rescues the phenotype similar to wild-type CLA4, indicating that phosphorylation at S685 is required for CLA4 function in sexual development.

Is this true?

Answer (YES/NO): NO